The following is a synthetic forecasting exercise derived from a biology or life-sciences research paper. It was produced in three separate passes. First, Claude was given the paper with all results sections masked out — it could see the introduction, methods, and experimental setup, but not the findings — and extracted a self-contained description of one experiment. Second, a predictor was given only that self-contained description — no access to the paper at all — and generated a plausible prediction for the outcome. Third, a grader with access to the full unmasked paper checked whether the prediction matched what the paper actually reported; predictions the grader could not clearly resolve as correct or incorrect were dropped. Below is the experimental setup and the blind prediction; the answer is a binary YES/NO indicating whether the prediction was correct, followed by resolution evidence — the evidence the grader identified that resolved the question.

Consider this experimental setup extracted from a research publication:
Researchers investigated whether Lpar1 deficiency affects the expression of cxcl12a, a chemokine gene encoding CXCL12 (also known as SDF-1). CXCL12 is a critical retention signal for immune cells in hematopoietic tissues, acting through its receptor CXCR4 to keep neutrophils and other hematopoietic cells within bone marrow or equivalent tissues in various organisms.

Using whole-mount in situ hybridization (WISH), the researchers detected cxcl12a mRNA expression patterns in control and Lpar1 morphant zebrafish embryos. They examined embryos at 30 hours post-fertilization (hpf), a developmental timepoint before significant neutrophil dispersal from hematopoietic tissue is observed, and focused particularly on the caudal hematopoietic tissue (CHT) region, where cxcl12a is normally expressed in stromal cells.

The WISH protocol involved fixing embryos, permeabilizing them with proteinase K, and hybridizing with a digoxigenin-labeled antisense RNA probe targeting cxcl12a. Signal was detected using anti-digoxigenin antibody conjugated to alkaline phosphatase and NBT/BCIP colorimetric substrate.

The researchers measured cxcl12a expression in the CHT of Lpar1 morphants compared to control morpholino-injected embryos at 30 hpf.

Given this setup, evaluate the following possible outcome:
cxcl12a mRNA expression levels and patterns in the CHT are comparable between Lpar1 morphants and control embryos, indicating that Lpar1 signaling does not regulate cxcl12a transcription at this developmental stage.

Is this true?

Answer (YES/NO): NO